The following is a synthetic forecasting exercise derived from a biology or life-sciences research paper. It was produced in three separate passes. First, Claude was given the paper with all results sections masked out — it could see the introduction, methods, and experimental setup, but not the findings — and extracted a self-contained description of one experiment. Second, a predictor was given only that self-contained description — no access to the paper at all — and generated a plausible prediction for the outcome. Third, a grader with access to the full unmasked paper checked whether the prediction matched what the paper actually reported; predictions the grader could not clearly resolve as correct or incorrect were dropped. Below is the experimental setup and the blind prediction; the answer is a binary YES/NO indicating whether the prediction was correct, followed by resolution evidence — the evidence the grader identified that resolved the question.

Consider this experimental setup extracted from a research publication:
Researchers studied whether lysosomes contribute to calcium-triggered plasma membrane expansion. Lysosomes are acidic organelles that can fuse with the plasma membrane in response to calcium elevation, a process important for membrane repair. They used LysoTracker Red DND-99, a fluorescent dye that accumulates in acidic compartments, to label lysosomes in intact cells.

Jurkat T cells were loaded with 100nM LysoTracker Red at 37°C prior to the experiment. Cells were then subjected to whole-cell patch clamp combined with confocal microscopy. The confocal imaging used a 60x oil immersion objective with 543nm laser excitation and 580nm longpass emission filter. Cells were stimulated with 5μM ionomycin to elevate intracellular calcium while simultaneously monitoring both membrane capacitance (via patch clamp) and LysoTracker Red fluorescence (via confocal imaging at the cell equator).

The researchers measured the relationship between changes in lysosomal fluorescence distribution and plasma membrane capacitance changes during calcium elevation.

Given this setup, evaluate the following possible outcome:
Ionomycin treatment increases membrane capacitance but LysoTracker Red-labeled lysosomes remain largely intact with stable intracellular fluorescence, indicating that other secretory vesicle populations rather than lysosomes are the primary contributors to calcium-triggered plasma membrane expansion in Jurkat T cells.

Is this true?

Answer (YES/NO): YES